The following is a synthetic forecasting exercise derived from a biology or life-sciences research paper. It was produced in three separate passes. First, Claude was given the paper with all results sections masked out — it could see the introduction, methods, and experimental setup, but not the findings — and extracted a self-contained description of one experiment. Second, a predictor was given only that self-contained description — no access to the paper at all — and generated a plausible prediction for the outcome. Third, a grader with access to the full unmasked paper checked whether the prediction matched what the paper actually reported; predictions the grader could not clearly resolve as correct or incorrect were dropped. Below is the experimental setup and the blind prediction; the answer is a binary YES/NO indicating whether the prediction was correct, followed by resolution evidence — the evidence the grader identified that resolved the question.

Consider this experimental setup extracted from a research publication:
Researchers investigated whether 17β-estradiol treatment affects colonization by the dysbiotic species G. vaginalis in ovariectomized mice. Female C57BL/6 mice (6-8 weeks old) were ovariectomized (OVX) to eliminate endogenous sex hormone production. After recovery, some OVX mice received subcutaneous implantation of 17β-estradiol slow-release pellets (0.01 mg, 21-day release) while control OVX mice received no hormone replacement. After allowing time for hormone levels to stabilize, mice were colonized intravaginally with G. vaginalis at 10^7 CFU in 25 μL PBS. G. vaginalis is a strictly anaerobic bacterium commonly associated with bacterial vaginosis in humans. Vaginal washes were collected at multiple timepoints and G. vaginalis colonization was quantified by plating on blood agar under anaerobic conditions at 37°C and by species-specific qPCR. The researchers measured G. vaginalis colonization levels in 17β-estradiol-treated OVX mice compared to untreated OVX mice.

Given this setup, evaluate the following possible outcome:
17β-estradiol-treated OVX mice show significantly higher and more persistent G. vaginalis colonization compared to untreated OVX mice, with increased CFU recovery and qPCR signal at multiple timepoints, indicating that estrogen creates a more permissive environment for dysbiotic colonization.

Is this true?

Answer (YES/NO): YES